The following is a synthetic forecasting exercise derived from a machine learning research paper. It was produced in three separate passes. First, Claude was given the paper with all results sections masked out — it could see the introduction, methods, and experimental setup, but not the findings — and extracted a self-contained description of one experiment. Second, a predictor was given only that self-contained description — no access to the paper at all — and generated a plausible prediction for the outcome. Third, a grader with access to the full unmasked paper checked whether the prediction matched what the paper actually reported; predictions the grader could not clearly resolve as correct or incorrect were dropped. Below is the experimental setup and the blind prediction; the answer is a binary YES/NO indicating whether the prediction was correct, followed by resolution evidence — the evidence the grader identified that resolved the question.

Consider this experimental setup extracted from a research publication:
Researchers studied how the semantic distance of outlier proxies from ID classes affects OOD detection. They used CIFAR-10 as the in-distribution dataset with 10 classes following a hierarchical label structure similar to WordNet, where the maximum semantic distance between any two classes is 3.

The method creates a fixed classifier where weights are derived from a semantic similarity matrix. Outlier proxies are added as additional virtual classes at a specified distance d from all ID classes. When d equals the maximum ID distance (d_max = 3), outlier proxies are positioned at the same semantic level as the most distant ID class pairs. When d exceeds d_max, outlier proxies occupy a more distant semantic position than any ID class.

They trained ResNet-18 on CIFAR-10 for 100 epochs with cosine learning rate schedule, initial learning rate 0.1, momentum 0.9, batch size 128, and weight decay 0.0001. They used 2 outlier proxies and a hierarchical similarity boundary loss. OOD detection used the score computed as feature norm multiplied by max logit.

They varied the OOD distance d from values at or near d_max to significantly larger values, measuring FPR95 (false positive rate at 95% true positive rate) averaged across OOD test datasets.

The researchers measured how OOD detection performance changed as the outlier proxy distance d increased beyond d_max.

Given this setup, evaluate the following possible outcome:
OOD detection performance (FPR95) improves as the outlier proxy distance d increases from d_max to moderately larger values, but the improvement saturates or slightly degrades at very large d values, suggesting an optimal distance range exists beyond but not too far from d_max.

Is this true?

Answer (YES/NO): YES